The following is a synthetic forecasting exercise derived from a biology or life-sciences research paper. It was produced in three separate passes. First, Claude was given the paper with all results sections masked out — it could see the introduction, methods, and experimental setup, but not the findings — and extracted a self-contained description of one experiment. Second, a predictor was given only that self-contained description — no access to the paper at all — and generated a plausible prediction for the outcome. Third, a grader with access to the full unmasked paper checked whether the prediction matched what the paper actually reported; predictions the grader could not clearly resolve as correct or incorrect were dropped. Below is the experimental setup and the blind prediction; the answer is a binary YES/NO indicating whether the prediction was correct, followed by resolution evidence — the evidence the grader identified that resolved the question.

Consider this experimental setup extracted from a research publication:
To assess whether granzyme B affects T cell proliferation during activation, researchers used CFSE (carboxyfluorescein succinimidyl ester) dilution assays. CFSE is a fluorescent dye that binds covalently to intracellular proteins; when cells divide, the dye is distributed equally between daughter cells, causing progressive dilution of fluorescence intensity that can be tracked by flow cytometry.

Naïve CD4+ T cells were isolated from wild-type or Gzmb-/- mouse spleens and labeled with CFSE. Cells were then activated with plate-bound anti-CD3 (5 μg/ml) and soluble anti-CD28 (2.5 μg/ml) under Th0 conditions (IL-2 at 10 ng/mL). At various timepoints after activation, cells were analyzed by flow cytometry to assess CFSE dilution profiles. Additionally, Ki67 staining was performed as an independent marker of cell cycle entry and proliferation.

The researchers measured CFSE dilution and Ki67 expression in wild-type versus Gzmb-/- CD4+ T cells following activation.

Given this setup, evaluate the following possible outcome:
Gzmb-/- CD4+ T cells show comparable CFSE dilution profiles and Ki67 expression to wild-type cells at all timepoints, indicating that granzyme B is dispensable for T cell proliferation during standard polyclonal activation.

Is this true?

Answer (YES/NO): NO